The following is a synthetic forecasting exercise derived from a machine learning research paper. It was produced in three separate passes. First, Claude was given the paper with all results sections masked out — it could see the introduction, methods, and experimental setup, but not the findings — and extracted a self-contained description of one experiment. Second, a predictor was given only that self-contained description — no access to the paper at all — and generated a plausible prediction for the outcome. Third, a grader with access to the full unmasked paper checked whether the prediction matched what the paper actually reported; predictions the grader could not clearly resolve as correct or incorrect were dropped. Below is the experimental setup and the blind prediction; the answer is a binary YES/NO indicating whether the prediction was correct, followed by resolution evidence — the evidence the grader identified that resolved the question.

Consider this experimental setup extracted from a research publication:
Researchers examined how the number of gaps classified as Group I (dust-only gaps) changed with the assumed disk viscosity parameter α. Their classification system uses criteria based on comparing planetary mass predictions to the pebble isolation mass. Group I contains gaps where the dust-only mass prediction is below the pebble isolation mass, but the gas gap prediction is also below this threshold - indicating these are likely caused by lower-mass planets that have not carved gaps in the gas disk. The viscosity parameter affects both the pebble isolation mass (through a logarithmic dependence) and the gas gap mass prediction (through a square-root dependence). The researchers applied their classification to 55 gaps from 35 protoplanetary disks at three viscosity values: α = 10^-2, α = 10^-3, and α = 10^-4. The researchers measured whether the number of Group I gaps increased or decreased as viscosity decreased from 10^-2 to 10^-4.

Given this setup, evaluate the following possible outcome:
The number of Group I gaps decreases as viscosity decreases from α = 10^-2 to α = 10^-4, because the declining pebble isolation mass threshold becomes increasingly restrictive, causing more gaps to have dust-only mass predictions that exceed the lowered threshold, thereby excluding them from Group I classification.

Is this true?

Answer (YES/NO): NO